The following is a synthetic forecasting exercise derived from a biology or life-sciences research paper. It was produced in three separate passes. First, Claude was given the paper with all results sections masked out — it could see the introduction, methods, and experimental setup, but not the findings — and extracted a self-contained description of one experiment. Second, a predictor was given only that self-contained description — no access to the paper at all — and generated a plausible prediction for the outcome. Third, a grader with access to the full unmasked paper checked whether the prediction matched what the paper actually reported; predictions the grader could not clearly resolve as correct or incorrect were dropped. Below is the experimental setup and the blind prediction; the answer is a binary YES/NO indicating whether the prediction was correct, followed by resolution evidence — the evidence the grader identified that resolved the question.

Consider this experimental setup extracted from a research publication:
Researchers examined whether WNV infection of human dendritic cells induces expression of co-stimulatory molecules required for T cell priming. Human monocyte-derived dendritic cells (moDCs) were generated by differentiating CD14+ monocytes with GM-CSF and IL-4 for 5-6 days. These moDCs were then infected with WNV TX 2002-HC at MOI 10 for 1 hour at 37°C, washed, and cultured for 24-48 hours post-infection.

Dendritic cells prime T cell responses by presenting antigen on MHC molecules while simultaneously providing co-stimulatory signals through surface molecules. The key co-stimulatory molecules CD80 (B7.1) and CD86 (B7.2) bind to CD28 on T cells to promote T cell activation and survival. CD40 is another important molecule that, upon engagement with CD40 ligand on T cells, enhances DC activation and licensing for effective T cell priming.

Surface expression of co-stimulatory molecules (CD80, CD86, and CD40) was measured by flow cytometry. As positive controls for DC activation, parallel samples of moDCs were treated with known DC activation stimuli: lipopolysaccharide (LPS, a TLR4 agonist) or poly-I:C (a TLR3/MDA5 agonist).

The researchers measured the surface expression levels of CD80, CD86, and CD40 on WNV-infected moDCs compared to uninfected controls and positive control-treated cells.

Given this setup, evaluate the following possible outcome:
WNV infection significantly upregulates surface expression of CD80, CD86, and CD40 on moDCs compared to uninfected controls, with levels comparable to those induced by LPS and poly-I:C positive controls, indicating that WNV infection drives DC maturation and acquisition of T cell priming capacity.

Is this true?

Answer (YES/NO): NO